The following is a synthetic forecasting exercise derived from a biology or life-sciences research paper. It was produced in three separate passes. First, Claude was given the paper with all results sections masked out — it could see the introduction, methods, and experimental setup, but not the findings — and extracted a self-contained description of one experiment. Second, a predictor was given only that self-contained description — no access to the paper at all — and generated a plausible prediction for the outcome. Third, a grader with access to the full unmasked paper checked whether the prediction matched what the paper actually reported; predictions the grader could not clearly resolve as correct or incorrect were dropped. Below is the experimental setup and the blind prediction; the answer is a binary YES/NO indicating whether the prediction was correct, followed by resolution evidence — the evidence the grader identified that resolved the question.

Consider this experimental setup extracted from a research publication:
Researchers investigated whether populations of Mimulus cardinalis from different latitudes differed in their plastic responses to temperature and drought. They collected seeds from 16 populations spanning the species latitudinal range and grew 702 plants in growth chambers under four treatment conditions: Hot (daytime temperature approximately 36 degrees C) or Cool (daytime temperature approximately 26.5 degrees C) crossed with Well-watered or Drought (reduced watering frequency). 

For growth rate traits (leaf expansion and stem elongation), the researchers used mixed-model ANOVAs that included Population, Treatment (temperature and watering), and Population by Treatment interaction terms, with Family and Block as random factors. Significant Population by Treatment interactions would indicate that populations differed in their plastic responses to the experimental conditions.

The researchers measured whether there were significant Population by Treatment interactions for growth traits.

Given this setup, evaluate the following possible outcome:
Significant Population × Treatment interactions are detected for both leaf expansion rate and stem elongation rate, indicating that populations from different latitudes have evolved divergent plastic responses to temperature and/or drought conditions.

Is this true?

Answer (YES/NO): NO